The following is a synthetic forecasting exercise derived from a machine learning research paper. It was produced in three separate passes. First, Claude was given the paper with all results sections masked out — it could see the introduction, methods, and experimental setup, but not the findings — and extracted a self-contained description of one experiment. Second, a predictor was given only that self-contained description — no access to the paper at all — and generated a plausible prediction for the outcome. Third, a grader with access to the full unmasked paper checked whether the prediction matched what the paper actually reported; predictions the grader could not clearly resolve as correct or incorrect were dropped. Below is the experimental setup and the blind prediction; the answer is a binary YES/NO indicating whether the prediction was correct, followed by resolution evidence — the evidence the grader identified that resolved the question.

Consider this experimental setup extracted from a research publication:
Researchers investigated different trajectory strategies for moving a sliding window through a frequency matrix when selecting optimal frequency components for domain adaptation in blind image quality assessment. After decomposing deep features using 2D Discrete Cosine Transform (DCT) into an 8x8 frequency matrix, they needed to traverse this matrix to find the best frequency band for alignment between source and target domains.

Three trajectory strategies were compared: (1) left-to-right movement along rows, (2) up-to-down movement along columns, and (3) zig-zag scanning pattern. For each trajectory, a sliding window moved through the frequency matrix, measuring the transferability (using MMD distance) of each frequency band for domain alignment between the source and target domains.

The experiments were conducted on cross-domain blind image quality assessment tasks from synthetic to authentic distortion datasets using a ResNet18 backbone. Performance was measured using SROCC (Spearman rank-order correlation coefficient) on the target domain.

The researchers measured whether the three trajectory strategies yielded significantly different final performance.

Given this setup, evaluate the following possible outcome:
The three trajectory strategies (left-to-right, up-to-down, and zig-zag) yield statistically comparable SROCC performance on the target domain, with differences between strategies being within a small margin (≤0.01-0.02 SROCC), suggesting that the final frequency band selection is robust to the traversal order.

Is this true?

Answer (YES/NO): NO